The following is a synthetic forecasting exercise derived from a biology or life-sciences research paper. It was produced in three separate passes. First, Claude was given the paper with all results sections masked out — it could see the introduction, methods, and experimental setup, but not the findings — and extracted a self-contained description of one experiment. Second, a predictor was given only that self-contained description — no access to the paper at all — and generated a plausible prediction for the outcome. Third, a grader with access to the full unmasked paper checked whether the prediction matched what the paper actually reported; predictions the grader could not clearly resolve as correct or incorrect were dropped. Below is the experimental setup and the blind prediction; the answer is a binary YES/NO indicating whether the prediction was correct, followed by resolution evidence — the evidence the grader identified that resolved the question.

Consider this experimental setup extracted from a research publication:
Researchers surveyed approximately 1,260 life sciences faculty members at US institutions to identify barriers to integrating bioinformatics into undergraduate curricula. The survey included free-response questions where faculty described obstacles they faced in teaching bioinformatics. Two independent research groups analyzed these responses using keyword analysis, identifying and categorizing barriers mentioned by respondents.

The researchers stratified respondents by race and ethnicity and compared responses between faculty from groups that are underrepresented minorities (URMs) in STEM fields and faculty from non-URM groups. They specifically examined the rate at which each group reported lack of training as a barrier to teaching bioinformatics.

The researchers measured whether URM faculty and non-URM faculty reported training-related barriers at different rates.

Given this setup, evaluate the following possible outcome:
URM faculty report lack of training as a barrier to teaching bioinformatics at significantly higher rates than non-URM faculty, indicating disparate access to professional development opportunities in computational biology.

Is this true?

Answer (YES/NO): YES